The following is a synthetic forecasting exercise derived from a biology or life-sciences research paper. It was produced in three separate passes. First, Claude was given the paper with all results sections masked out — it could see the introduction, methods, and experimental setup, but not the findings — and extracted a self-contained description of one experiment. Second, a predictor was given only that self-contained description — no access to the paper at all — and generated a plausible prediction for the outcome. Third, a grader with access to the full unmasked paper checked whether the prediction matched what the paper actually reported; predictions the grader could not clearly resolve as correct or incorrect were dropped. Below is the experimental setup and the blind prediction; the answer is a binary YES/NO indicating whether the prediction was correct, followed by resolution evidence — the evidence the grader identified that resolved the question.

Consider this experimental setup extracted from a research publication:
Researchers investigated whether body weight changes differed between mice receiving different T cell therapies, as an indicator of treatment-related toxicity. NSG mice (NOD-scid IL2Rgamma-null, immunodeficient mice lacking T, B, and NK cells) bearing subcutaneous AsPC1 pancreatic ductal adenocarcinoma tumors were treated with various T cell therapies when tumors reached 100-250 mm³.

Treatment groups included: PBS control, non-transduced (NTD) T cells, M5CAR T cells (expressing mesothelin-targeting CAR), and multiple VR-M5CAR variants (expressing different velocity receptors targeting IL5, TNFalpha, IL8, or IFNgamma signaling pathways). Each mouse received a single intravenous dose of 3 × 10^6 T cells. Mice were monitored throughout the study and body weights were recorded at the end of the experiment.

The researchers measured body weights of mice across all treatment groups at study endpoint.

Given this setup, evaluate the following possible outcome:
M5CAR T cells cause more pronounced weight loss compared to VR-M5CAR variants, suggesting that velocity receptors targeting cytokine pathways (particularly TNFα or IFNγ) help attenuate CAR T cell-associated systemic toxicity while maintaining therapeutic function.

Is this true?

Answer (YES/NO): NO